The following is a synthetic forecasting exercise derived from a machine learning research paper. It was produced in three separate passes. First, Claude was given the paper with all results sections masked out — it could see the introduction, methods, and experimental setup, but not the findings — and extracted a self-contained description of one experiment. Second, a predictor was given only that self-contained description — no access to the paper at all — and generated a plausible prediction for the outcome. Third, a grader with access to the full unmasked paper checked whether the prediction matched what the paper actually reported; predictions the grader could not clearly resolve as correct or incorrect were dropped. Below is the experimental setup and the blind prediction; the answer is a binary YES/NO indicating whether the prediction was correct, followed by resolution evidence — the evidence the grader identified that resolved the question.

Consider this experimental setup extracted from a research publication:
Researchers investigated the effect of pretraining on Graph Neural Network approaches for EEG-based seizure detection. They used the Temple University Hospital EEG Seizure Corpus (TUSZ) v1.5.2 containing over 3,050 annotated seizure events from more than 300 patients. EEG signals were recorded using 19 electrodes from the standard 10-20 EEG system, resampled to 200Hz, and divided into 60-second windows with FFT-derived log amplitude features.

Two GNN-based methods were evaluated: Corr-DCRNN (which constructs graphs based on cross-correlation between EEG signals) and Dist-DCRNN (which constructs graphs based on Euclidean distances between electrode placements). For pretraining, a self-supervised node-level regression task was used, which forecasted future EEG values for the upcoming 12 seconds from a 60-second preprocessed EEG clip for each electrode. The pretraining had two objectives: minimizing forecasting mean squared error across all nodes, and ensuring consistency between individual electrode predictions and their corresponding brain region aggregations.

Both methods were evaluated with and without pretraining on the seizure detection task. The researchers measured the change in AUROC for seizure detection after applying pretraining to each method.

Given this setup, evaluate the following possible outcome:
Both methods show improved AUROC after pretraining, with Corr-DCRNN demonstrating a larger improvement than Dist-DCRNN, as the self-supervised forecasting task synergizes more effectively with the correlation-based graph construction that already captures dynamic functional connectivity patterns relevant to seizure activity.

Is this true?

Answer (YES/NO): NO